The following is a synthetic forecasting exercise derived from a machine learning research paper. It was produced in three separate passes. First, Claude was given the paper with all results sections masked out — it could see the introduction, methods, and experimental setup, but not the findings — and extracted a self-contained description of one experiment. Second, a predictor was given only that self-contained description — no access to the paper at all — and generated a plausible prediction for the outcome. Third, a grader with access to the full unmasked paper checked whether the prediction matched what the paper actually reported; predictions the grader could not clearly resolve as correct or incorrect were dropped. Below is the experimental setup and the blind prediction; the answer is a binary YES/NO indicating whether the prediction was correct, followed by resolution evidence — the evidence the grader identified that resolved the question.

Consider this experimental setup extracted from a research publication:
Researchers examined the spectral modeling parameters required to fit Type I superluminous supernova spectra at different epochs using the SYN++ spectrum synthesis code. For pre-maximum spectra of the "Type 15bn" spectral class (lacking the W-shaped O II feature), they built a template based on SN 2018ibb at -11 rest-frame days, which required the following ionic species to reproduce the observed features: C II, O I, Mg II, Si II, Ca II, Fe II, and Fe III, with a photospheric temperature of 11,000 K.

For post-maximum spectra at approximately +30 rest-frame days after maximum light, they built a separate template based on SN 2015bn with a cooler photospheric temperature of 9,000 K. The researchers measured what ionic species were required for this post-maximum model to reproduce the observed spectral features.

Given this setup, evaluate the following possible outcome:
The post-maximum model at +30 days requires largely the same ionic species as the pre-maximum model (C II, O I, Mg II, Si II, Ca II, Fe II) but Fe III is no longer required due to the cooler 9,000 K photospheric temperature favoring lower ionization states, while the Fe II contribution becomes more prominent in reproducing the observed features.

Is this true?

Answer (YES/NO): NO